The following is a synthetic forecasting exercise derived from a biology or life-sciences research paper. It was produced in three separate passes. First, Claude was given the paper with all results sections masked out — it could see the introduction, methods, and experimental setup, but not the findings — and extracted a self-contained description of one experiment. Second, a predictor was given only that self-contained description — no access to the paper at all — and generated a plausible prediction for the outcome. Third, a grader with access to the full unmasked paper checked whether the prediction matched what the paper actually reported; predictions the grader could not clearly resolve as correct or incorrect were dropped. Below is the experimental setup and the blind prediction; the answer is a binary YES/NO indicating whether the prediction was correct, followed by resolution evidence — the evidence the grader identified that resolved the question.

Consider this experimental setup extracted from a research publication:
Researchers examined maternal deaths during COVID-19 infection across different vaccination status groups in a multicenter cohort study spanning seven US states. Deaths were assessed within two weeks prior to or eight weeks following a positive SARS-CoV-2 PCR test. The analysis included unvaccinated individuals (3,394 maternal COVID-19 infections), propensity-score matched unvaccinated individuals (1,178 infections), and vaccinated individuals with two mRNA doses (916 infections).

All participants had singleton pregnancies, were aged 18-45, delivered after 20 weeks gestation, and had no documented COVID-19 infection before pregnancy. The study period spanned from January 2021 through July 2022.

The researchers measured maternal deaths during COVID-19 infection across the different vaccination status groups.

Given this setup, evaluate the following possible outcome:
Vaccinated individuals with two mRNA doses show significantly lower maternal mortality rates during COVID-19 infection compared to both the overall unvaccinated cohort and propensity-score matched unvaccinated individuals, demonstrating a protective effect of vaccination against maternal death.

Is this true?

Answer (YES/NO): NO